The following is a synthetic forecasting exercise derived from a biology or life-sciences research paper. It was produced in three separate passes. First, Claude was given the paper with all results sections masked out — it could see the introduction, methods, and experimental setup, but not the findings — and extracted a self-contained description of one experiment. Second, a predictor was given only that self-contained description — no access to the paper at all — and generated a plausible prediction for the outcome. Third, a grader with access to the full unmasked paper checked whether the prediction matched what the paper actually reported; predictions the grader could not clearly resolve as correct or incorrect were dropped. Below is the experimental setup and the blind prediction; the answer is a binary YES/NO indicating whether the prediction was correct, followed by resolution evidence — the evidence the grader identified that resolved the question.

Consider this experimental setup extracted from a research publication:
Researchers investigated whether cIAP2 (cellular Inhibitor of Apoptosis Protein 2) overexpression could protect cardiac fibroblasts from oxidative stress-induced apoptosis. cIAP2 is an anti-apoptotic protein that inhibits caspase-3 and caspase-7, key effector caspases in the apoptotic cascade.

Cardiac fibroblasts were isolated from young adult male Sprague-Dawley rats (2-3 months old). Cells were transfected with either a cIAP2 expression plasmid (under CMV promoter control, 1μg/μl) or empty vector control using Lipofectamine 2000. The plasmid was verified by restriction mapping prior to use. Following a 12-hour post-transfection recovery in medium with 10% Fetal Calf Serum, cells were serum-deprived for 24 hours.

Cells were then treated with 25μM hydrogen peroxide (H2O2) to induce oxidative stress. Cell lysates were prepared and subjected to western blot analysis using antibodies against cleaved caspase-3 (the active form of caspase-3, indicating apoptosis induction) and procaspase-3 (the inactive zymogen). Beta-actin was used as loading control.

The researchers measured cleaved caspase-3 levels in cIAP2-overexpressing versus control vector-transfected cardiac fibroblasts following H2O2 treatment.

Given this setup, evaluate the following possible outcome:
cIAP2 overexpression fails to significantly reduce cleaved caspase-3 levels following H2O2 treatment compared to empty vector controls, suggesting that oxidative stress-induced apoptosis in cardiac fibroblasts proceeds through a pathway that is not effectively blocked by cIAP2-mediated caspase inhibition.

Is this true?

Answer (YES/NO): NO